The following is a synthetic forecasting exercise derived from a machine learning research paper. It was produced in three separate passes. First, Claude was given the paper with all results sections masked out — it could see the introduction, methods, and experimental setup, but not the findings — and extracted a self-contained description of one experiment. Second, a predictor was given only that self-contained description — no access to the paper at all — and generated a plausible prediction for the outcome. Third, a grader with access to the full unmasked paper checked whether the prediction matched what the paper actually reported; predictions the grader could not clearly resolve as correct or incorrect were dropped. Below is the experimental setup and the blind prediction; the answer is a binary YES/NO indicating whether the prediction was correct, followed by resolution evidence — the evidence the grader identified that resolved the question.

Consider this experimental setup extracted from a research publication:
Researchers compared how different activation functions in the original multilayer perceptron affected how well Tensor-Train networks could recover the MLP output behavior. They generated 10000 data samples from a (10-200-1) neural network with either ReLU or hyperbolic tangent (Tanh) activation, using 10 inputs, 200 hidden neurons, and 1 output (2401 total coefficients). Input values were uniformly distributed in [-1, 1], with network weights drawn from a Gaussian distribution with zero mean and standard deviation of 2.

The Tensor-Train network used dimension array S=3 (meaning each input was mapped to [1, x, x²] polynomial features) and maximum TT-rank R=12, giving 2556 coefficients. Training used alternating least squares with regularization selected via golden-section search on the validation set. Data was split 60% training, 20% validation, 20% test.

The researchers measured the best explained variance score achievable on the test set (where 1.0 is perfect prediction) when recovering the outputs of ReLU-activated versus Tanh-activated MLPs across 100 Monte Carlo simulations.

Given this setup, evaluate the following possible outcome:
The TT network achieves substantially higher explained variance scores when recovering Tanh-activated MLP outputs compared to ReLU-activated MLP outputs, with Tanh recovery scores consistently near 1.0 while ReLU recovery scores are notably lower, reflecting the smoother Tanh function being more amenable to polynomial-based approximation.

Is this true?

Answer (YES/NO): NO